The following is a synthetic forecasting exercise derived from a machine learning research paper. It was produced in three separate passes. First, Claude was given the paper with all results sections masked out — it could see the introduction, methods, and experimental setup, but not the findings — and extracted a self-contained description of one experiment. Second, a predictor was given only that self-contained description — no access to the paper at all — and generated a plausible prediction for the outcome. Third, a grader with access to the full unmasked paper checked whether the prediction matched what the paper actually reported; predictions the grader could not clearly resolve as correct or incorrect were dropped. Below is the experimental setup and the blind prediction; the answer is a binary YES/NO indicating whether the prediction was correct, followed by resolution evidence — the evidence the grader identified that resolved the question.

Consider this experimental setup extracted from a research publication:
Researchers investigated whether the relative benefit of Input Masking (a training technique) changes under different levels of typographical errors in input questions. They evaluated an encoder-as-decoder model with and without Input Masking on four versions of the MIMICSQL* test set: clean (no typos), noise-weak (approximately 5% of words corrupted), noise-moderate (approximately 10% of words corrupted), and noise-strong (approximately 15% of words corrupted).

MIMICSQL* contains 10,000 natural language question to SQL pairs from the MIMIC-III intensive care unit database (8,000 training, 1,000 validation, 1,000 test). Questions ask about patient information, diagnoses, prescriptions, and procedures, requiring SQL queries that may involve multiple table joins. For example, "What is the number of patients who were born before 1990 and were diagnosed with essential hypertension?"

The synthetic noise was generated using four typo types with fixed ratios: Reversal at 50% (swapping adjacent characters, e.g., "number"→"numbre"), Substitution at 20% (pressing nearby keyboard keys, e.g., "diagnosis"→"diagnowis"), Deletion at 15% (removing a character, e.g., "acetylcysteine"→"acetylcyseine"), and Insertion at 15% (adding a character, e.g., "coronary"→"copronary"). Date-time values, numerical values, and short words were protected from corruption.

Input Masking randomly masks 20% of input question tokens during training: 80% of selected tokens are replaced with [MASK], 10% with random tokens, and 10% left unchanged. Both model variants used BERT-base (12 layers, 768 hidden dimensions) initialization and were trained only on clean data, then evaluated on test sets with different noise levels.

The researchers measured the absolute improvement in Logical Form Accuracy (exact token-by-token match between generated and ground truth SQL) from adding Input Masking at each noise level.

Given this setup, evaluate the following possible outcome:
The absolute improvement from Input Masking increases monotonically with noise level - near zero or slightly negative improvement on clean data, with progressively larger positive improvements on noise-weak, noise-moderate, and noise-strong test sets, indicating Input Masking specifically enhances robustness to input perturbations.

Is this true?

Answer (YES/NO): NO